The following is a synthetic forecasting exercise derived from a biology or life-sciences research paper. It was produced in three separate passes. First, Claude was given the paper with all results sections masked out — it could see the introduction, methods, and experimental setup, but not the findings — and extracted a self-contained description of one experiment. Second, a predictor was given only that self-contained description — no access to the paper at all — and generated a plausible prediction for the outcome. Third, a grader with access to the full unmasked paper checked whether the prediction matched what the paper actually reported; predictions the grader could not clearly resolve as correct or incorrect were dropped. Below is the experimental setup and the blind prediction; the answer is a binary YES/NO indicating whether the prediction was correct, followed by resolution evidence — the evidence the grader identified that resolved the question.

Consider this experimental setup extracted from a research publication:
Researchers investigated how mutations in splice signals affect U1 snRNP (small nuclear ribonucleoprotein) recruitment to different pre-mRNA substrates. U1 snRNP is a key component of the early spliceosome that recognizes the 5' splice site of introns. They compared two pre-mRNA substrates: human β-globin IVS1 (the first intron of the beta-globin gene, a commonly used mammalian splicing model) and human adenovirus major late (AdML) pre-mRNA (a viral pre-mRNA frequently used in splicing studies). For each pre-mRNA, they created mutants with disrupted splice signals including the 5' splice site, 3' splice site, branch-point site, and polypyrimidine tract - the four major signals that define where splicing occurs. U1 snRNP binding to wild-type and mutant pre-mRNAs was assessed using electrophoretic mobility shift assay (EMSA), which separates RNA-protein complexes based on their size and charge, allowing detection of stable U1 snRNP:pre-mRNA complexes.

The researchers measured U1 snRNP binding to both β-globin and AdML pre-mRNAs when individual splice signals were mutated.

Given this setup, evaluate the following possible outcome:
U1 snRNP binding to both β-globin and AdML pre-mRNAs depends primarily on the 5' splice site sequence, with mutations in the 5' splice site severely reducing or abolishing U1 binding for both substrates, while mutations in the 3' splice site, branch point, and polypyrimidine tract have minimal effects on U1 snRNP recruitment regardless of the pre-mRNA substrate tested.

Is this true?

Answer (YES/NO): NO